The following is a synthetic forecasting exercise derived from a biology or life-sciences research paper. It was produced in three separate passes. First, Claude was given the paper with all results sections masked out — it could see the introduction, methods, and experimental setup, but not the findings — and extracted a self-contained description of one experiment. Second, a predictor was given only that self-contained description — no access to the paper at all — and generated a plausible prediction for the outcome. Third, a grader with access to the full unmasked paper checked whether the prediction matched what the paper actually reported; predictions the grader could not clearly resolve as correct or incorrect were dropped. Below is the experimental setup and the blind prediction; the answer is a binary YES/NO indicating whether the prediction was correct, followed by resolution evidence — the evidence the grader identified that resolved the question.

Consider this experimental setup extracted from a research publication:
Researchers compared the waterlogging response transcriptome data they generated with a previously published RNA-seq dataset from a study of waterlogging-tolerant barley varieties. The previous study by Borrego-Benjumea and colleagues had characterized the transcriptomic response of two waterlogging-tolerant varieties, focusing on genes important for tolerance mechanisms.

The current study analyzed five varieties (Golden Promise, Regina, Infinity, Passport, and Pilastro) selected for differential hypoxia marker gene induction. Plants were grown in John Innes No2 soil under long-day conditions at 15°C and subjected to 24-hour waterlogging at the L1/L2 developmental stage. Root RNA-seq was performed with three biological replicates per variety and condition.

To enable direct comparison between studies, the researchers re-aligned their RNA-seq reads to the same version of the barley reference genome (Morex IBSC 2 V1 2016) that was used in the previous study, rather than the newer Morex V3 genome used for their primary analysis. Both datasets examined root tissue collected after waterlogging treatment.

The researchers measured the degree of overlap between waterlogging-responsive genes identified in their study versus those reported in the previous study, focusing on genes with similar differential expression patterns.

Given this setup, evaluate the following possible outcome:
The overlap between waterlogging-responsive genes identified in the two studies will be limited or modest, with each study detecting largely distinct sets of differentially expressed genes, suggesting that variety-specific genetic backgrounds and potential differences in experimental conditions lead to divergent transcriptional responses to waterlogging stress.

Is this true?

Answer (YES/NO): NO